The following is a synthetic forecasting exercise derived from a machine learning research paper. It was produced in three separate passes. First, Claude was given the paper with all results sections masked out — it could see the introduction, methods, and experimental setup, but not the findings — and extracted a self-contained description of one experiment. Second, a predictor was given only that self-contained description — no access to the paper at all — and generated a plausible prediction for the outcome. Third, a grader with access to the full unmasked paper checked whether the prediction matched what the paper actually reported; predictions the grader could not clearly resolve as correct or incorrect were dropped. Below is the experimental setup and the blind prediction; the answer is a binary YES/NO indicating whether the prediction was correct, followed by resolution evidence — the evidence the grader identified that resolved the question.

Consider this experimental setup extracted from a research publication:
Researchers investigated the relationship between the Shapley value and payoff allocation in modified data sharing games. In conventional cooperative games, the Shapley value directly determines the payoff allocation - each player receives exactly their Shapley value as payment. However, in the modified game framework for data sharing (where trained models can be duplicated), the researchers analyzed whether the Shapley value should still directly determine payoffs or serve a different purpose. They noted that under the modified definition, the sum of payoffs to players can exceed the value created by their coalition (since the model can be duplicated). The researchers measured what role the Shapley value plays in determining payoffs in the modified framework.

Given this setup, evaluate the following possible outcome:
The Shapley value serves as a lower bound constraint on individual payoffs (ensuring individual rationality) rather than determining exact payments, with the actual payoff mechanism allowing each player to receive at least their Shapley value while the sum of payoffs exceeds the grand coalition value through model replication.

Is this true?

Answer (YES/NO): NO